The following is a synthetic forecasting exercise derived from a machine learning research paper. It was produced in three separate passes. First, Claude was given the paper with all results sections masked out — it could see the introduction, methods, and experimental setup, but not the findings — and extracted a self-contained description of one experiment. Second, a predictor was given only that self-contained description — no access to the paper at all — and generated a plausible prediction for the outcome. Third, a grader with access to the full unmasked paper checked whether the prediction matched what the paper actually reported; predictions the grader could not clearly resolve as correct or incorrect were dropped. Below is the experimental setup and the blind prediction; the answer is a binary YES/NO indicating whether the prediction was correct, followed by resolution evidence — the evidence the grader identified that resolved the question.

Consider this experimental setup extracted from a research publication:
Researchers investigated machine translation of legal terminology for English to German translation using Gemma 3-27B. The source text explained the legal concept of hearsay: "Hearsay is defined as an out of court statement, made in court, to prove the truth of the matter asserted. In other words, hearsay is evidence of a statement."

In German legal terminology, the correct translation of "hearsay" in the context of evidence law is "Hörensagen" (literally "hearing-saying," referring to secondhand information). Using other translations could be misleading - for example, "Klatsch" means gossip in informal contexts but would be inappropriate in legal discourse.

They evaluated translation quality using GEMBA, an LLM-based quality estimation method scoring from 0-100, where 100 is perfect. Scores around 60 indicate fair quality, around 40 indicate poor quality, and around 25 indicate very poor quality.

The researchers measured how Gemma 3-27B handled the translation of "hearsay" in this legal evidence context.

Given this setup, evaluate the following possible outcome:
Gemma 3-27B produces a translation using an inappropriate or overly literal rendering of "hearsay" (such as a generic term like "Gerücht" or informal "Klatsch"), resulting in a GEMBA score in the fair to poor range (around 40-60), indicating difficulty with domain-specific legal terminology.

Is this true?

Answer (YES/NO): NO